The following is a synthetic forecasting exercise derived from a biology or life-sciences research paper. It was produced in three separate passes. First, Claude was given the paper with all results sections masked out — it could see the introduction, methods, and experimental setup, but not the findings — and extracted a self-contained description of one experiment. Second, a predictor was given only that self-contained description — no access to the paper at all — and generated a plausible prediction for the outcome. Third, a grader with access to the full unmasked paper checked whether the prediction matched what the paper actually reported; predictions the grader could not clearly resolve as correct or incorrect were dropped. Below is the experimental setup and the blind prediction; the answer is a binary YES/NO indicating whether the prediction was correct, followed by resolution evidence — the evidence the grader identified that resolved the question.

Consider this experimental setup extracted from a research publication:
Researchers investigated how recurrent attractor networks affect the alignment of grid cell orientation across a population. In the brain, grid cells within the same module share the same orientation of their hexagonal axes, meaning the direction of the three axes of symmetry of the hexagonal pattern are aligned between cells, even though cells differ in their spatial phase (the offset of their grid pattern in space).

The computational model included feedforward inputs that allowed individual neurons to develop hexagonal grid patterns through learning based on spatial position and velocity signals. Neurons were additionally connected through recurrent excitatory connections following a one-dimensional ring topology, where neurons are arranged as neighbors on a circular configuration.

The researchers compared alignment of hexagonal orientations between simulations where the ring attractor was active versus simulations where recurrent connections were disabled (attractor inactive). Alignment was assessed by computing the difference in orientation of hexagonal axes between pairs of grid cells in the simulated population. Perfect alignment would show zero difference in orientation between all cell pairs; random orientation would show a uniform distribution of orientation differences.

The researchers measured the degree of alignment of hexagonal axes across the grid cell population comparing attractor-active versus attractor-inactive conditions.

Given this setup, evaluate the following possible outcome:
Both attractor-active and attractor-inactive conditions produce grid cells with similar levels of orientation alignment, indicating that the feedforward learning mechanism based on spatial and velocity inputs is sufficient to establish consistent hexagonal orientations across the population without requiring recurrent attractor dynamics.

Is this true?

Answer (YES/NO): NO